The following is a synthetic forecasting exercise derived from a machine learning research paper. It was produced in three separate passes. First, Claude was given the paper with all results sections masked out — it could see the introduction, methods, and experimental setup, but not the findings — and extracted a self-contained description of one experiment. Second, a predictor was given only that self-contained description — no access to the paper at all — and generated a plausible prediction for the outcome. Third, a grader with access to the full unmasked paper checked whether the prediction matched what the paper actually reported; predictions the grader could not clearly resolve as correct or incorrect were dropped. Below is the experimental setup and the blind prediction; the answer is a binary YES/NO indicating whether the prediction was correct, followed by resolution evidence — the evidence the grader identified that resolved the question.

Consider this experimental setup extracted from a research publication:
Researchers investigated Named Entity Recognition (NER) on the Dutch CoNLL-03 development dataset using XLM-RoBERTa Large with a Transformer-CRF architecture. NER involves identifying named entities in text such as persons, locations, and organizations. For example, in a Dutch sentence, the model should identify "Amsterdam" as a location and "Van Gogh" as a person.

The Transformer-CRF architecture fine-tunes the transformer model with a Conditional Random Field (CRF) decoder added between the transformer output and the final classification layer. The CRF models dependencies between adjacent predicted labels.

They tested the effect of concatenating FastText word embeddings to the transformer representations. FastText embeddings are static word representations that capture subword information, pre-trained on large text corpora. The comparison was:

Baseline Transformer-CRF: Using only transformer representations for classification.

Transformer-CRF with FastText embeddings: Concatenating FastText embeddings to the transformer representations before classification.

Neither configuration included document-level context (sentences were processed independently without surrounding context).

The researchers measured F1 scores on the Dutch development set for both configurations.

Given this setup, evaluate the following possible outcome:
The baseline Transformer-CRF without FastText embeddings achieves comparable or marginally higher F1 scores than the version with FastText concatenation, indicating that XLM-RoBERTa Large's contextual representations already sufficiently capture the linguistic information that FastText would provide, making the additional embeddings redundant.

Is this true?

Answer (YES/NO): YES